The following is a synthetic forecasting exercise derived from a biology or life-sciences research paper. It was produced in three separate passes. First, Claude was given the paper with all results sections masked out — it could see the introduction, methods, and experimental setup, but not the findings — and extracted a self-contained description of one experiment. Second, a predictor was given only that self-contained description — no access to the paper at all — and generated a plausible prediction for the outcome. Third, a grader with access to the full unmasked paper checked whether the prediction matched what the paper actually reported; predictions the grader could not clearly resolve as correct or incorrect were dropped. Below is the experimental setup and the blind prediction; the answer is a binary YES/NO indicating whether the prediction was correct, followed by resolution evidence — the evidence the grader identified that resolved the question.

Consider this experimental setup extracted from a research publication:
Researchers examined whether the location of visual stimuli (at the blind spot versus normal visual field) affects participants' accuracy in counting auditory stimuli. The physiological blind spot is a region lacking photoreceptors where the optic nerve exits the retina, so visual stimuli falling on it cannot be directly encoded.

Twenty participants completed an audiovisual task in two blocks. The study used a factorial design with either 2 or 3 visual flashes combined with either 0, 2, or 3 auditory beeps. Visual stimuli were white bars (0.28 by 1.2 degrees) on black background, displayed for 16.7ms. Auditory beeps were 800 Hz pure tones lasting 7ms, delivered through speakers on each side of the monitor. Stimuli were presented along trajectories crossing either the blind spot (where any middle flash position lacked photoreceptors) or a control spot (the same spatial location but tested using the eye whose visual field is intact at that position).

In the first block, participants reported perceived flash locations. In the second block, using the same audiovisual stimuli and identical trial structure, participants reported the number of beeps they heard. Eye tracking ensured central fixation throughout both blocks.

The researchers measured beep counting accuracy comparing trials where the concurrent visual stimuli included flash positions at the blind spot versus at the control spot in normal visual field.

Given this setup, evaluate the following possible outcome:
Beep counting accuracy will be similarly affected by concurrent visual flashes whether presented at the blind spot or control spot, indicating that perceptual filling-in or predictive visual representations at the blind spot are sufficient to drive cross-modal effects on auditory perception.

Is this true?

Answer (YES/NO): YES